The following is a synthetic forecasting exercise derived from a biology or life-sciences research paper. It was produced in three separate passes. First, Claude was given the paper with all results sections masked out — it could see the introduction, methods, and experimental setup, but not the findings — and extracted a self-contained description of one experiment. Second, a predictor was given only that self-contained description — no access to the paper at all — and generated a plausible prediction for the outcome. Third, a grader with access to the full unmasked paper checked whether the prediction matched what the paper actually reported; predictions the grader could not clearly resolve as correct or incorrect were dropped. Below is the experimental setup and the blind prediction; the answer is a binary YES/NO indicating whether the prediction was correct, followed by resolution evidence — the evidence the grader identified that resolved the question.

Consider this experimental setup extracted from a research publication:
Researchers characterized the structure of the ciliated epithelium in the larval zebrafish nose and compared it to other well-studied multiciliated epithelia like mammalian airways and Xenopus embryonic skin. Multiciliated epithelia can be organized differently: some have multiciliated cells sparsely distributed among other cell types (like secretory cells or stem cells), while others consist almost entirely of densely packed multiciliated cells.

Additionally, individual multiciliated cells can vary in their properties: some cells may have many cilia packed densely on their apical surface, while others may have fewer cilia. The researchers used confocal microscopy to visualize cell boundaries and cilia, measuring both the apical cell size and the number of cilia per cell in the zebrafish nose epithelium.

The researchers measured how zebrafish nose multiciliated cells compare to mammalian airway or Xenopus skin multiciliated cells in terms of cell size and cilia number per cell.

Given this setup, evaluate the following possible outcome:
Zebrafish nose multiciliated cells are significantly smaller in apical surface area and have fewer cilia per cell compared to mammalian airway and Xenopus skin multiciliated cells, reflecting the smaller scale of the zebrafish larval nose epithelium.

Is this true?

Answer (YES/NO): YES